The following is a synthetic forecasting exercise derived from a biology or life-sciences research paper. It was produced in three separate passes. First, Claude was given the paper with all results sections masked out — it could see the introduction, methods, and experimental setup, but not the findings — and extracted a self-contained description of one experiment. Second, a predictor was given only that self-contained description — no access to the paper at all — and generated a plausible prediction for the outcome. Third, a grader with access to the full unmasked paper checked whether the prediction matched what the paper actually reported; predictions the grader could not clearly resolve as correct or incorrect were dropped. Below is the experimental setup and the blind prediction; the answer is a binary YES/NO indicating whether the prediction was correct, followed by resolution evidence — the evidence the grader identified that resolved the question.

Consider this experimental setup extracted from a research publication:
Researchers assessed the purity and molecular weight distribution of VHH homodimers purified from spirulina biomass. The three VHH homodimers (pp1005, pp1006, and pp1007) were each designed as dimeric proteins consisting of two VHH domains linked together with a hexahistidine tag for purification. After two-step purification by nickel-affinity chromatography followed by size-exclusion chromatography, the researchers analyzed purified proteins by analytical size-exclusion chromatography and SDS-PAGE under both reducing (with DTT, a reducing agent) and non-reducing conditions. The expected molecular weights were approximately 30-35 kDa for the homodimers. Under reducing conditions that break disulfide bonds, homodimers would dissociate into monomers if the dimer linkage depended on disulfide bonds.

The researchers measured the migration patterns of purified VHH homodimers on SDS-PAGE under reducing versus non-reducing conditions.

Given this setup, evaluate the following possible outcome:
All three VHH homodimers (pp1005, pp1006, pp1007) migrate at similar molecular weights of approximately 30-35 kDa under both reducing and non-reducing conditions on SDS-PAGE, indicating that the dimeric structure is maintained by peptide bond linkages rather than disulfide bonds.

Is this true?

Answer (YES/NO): NO